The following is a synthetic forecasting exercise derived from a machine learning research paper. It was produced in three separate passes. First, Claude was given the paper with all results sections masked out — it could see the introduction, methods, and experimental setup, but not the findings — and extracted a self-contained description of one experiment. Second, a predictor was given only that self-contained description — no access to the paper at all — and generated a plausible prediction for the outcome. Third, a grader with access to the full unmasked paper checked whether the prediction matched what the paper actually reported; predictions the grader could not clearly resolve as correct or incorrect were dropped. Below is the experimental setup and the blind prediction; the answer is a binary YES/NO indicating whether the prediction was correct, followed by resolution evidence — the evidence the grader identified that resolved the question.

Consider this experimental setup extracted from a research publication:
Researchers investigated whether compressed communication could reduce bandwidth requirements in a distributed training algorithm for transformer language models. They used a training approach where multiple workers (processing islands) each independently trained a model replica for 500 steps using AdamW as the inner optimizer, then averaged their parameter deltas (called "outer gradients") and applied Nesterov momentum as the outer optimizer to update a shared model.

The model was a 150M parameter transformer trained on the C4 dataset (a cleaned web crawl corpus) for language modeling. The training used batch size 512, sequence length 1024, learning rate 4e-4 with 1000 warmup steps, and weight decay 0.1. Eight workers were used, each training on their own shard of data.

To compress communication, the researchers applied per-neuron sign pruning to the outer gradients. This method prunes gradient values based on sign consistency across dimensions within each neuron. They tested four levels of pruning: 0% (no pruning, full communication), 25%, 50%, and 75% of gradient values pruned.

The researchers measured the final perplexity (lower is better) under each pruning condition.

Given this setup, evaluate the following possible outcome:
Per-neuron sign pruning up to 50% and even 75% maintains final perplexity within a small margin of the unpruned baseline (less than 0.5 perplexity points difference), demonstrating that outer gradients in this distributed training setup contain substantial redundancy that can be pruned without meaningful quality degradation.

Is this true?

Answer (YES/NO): YES